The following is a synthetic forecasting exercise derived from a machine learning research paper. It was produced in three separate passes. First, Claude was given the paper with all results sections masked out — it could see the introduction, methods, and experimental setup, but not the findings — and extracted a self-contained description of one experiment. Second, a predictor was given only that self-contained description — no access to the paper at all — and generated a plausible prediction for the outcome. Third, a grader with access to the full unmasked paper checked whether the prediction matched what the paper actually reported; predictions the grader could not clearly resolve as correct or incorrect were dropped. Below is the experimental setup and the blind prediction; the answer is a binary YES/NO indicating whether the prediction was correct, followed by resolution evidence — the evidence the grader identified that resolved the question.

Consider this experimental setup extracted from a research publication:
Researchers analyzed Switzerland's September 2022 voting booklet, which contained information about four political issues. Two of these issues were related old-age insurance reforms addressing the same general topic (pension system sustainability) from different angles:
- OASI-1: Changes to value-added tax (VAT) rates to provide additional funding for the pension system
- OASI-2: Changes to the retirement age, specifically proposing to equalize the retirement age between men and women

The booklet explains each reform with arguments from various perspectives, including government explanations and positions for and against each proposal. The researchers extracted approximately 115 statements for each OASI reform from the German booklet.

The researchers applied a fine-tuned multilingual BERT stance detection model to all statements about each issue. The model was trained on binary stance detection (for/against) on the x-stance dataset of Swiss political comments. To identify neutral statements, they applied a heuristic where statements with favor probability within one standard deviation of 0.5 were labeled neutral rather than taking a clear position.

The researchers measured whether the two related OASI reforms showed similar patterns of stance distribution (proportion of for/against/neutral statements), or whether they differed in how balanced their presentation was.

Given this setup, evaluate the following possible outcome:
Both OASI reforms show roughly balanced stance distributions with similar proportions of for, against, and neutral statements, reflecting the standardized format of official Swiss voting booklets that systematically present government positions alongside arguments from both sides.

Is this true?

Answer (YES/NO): NO